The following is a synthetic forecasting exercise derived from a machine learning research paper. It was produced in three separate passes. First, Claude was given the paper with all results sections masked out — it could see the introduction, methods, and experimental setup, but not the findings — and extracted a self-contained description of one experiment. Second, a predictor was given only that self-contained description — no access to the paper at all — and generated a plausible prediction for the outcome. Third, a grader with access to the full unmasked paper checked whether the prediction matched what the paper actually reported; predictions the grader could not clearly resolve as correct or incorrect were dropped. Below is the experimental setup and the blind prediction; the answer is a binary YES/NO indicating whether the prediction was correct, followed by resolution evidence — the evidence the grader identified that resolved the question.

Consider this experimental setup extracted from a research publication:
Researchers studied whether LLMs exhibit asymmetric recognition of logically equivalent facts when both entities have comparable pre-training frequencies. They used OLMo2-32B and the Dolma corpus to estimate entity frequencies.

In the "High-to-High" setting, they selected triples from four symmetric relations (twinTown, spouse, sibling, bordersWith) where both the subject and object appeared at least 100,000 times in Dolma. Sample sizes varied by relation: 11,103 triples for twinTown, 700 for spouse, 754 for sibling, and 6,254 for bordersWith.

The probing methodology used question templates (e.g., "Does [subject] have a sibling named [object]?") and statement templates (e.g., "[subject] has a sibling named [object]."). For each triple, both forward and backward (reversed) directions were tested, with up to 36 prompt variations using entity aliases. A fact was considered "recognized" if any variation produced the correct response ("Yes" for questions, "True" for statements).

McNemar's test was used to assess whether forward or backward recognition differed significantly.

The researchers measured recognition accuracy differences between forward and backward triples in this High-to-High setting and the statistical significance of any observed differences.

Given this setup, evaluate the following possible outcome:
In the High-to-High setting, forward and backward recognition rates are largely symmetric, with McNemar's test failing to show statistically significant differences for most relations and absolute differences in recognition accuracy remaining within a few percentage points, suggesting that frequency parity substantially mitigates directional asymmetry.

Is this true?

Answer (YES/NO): YES